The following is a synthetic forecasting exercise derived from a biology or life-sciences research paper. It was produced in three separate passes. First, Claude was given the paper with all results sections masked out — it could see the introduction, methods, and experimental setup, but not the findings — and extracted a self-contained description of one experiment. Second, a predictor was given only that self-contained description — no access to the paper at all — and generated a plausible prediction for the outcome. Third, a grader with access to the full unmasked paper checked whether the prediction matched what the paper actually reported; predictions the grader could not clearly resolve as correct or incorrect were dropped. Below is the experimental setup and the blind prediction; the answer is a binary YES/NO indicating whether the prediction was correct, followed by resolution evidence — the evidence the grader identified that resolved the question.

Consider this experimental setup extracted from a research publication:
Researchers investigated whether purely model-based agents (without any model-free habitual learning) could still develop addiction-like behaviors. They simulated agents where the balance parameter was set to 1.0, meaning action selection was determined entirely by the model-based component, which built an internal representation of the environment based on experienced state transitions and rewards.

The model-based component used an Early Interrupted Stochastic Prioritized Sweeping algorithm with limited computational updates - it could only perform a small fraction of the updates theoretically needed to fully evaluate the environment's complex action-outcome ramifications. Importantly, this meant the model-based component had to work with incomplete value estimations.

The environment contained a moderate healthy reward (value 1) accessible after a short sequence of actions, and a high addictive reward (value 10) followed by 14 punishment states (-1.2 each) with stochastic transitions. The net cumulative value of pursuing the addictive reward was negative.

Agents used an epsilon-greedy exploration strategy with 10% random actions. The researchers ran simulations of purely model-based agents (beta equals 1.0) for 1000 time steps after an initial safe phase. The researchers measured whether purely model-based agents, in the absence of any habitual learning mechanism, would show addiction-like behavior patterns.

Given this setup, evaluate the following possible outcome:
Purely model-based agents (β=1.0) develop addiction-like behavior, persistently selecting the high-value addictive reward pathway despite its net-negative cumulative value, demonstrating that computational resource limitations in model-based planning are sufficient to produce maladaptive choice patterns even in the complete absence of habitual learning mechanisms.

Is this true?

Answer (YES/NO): YES